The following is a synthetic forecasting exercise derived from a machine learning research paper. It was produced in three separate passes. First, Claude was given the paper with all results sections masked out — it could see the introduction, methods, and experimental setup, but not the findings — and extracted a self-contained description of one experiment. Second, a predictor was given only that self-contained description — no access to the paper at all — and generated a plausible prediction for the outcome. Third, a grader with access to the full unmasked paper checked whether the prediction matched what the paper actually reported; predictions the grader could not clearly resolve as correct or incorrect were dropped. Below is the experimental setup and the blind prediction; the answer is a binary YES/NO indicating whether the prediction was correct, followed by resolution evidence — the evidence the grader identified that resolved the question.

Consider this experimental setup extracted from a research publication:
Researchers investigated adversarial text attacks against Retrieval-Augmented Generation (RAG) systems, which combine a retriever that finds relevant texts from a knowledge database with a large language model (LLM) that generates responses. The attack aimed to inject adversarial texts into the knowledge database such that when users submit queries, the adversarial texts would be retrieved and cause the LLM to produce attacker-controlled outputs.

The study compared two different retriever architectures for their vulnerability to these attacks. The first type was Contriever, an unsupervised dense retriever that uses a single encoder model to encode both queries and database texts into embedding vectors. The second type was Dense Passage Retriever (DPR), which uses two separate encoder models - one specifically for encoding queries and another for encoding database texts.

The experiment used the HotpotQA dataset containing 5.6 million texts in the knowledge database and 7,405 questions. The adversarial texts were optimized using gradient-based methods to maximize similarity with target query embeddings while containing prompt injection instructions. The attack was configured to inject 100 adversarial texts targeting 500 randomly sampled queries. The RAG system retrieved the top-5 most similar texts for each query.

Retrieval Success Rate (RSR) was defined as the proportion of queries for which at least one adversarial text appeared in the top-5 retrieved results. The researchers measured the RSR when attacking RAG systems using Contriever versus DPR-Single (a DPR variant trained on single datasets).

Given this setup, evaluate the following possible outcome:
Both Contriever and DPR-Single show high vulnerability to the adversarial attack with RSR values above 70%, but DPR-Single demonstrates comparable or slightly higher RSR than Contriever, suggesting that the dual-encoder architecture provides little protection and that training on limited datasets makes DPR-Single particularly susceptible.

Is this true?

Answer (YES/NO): NO